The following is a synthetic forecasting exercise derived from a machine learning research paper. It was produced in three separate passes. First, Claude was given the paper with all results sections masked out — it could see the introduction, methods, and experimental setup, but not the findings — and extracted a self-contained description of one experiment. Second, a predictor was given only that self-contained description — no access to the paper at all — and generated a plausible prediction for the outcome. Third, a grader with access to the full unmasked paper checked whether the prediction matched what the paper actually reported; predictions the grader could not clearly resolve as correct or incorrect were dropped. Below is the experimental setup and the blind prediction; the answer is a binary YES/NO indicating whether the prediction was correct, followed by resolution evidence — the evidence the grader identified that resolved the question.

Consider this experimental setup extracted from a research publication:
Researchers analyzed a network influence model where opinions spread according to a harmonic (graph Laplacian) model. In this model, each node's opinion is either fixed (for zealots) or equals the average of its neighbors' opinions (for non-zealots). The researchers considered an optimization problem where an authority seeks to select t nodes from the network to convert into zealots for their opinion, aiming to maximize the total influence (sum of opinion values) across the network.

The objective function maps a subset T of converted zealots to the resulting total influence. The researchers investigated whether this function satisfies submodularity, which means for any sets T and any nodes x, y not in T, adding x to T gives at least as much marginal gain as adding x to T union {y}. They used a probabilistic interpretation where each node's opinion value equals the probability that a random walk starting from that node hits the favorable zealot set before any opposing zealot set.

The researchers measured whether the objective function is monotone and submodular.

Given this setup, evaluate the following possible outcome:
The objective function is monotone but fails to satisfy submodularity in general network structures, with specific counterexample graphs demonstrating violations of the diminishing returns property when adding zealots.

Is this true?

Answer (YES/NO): NO